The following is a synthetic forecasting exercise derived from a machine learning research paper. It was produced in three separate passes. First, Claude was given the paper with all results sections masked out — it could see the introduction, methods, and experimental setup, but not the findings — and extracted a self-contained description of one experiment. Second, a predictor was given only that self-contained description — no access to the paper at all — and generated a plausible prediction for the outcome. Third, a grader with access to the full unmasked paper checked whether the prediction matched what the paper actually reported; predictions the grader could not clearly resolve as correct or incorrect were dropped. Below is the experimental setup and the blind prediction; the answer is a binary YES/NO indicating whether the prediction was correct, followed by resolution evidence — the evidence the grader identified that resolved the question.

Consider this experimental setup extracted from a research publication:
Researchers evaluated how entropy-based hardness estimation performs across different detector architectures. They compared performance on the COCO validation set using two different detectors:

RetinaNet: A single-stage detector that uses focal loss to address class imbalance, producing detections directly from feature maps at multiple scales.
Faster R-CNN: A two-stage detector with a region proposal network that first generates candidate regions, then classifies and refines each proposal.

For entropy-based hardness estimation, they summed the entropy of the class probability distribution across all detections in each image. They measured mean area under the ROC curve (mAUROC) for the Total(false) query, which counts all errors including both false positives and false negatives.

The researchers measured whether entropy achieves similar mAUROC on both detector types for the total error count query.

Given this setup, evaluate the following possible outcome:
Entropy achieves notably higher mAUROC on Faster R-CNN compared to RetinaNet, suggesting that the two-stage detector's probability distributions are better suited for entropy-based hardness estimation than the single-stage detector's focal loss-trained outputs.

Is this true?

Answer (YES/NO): NO